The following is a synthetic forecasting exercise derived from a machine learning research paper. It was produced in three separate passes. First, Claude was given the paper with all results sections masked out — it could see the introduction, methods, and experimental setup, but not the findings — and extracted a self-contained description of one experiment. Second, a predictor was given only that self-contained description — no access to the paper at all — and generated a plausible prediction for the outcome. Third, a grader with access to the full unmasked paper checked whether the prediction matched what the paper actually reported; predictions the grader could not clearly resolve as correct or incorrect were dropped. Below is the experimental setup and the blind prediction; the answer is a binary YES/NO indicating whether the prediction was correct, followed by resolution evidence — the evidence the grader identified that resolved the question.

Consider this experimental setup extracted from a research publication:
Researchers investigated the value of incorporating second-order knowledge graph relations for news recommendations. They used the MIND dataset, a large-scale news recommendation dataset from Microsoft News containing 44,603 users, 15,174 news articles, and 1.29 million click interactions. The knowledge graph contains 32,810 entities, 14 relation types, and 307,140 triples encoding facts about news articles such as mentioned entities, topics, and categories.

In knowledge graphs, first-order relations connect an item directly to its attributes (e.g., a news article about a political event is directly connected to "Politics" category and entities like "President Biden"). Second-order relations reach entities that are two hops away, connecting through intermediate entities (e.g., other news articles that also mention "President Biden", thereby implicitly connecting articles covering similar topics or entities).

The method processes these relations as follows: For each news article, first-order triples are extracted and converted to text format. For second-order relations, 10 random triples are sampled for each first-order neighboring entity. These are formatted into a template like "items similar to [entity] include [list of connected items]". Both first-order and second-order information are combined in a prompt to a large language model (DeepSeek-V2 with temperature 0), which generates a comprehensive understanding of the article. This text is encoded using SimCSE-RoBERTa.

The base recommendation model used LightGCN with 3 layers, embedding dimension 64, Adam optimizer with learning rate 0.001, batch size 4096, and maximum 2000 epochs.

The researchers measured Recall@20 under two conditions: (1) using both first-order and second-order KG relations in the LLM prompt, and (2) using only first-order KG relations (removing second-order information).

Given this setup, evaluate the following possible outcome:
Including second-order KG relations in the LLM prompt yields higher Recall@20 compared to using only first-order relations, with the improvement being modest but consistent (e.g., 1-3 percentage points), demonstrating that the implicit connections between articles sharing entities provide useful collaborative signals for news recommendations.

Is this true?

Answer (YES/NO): NO